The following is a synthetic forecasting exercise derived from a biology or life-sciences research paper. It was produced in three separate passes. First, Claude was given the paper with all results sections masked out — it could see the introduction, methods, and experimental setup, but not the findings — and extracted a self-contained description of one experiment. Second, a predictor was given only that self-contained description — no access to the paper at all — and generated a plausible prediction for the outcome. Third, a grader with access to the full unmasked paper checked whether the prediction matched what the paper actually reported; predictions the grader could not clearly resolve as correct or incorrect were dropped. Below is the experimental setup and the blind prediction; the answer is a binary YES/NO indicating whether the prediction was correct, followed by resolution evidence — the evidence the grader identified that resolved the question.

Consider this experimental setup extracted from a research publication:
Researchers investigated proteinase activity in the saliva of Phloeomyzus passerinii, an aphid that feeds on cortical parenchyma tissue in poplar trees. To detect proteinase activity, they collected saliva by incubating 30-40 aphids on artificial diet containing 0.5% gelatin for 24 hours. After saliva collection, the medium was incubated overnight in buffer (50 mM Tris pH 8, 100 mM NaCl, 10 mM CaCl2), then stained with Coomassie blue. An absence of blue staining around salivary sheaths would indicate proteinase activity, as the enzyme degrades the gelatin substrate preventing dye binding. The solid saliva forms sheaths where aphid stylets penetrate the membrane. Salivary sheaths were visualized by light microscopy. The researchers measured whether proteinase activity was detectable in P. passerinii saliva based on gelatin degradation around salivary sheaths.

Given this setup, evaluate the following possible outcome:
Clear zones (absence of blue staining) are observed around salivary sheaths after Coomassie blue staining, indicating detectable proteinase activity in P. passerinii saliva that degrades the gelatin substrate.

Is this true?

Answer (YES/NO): NO